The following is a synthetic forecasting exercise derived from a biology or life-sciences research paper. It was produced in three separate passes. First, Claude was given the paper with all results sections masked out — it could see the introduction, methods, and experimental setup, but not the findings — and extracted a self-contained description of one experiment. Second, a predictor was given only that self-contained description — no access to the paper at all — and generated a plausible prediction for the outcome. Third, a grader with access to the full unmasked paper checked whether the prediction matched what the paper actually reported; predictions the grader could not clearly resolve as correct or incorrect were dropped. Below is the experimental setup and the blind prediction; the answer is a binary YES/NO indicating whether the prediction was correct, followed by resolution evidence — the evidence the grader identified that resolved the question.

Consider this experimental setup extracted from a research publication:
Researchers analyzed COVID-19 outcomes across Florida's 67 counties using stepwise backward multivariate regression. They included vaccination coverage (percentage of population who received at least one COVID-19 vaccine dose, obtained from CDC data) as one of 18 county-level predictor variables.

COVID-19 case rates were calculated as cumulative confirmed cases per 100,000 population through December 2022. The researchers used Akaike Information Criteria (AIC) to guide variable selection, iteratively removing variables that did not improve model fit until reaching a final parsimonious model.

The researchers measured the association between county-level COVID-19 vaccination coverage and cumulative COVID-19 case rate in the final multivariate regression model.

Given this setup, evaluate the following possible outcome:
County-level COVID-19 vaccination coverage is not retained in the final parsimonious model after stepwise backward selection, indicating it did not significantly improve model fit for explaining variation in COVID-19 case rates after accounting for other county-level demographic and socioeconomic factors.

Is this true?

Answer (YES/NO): YES